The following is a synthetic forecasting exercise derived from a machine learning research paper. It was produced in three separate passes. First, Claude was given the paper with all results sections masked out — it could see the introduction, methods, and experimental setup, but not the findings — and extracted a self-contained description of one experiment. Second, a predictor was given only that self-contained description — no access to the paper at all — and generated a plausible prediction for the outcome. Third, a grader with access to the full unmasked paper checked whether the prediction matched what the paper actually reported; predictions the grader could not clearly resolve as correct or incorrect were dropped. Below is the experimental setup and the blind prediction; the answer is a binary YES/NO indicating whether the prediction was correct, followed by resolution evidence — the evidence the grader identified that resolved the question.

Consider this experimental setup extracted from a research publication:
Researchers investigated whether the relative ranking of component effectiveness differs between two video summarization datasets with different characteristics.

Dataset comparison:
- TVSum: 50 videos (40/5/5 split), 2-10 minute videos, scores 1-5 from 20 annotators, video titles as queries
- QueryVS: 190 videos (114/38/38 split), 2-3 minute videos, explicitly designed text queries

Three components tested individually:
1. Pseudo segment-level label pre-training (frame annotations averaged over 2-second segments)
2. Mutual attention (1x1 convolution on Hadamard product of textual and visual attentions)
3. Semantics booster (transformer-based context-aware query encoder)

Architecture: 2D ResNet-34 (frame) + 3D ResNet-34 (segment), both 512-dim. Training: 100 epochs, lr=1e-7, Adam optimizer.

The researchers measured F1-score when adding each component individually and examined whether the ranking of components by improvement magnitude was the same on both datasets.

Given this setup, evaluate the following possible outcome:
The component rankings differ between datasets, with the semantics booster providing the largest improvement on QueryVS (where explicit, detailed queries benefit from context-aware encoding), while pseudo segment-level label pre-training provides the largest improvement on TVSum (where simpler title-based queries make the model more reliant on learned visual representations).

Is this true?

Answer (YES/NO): NO